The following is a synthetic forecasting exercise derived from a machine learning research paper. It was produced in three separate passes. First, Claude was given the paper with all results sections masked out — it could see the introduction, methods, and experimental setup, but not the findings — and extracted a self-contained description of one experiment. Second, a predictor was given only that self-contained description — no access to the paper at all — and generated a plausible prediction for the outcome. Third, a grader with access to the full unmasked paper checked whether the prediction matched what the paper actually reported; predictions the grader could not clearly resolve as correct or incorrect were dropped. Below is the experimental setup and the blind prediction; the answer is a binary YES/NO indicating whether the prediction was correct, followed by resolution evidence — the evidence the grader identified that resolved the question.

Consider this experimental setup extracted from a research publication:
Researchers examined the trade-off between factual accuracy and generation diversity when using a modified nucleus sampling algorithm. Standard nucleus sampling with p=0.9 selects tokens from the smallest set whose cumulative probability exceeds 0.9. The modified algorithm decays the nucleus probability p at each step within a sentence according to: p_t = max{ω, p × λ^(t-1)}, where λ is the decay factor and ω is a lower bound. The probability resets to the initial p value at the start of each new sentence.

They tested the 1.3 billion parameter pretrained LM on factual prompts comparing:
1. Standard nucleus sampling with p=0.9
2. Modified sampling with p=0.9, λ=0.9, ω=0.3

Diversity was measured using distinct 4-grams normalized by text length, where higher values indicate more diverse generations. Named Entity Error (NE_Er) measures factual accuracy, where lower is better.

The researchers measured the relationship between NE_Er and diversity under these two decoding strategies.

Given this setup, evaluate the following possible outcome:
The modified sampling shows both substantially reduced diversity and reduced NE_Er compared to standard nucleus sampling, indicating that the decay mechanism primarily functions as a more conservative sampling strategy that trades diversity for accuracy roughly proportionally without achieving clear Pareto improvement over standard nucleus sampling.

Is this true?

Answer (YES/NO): NO